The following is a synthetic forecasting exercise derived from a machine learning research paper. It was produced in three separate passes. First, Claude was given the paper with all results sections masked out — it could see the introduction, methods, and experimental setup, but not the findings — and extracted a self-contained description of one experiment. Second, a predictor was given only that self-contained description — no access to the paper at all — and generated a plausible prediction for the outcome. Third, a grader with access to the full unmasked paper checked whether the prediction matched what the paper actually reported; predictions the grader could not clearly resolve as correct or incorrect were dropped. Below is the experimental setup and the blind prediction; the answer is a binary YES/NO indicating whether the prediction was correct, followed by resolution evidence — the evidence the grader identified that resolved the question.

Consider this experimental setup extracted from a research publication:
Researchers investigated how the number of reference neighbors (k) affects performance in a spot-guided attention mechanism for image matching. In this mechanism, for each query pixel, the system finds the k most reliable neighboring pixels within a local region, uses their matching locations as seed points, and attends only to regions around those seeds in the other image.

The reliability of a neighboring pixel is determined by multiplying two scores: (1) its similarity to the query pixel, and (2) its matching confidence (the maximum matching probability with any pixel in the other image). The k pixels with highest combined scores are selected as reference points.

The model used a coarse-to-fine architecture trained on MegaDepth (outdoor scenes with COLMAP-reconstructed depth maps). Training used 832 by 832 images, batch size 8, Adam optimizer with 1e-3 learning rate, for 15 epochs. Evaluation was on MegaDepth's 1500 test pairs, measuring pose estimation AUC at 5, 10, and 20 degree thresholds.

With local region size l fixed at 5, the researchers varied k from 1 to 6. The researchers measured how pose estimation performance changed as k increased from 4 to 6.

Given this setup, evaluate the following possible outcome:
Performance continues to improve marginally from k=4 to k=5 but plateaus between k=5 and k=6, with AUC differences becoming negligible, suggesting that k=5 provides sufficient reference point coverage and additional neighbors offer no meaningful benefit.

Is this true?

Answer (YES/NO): NO